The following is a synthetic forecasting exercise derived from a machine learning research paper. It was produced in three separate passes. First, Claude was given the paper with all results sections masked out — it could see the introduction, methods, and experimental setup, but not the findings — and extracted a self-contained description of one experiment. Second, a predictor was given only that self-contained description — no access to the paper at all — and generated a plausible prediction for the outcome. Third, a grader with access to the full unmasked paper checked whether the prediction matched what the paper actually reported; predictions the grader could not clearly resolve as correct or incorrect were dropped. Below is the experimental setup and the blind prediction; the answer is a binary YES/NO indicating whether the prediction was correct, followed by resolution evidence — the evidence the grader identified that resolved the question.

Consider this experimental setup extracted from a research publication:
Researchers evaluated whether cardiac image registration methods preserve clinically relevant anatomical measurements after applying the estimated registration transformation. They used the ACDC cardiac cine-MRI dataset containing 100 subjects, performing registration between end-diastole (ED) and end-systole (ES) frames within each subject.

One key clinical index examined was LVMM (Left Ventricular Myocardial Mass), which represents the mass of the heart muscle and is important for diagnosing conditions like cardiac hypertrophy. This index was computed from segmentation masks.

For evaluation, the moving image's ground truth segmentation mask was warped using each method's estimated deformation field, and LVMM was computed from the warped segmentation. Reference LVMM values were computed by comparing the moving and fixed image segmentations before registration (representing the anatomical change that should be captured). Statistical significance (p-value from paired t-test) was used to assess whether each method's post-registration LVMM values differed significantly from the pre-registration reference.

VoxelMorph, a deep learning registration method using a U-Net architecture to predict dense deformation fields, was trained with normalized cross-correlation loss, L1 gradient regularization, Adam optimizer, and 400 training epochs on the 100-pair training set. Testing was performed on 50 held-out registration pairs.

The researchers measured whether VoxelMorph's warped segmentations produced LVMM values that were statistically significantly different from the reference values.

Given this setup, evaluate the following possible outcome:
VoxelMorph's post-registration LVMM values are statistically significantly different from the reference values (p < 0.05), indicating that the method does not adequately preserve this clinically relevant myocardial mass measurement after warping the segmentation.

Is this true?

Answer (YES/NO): YES